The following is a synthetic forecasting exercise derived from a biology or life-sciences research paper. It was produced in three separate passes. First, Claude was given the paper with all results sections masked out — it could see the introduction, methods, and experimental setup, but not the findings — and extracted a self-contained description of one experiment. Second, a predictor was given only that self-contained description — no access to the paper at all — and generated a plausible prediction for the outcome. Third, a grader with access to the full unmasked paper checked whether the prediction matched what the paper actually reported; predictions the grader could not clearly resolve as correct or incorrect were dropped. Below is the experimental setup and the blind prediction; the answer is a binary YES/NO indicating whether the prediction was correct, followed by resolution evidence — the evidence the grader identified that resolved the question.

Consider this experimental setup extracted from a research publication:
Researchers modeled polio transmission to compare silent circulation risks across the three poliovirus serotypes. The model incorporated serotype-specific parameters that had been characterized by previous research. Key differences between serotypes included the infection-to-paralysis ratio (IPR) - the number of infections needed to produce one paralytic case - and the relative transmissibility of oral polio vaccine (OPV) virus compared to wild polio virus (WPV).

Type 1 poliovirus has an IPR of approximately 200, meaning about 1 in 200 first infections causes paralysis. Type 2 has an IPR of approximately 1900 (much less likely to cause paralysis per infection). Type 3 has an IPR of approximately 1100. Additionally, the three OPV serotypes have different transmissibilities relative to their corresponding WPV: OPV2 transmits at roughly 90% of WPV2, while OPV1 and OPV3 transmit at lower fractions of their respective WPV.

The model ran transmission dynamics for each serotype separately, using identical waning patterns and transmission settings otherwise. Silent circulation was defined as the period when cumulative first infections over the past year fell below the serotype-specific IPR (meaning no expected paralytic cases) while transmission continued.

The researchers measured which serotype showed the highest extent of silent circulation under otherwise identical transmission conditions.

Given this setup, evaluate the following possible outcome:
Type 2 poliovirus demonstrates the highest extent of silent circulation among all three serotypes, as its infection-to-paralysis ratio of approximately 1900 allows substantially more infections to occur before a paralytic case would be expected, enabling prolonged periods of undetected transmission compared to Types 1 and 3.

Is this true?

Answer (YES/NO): NO